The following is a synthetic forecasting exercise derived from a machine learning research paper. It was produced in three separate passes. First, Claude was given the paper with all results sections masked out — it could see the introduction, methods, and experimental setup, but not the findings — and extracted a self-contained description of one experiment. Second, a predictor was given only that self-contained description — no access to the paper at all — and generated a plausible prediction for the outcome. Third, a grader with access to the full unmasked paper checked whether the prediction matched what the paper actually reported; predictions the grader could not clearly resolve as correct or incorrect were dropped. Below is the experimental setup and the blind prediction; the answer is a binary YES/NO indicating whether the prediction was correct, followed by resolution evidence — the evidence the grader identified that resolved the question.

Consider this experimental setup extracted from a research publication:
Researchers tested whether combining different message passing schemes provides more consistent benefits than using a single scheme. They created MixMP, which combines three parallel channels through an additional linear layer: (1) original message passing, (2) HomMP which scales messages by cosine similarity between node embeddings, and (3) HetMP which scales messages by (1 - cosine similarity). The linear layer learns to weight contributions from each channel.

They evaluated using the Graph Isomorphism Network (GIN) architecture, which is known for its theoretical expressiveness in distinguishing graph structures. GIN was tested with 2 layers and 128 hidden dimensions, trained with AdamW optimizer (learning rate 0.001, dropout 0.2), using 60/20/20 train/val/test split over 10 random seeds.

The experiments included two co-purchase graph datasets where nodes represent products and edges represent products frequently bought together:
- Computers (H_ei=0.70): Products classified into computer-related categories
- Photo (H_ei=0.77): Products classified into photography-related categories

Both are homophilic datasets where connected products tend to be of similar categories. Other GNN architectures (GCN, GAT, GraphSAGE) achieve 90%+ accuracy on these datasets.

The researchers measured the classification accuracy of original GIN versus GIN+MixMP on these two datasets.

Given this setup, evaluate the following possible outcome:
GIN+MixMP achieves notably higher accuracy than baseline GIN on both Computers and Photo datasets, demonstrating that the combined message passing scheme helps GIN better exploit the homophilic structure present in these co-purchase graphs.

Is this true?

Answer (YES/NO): YES